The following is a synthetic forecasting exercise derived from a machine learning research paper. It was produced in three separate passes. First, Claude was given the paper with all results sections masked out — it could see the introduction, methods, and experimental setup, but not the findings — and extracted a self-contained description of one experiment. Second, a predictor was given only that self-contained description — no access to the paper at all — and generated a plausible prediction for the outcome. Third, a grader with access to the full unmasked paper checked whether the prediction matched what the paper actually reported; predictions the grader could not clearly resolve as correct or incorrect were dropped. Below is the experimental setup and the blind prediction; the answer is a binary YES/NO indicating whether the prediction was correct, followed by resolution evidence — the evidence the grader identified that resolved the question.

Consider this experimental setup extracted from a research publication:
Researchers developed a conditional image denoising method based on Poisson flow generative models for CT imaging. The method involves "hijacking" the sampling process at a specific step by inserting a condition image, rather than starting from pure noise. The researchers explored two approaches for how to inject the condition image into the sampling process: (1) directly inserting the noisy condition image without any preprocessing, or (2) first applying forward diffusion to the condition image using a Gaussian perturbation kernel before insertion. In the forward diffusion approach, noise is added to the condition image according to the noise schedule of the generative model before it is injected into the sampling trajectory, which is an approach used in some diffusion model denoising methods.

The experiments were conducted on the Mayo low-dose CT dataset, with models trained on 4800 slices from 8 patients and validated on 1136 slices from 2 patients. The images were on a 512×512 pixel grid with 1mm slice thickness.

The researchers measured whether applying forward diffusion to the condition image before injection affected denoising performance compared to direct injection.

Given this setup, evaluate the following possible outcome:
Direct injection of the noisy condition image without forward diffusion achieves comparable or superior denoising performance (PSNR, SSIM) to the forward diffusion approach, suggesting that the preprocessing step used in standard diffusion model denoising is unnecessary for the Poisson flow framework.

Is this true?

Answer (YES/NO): YES